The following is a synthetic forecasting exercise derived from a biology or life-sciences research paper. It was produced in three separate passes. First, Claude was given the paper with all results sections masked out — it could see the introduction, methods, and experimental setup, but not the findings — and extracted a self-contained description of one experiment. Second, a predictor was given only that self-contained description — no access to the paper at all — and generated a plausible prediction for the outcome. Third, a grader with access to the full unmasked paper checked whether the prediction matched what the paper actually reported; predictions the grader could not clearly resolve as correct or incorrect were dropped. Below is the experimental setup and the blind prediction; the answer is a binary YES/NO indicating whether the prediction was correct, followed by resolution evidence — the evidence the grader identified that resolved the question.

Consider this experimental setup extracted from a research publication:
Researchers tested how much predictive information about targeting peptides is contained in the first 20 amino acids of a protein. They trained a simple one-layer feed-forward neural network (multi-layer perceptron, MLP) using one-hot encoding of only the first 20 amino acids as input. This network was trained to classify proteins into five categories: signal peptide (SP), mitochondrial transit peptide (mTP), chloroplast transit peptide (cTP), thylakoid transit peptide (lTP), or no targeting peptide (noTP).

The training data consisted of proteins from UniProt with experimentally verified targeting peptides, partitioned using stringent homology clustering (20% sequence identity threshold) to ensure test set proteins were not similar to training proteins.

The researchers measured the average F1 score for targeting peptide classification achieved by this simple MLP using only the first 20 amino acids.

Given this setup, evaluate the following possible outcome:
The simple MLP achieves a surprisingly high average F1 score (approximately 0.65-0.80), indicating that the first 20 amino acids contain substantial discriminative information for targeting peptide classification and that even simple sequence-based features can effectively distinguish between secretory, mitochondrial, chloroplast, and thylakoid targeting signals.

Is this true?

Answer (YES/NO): NO